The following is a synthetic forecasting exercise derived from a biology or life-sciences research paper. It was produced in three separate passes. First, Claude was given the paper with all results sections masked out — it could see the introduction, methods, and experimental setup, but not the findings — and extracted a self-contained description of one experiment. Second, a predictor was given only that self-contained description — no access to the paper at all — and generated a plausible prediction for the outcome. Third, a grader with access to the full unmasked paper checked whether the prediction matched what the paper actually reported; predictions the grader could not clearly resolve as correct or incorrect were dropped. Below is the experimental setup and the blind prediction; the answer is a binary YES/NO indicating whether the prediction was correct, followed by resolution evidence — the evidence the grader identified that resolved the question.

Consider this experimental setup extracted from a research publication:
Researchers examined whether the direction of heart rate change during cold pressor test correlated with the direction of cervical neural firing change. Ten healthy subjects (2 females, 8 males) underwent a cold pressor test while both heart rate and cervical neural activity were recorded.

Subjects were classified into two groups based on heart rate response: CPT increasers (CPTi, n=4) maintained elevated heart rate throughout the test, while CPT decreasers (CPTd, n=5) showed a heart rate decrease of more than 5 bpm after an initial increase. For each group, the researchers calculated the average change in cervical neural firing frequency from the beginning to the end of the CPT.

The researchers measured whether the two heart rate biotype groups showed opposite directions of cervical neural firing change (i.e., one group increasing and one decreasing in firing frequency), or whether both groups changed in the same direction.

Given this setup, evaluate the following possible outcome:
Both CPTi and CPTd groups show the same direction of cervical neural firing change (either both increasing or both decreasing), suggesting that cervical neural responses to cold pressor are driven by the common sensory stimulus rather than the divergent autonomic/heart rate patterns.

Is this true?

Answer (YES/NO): NO